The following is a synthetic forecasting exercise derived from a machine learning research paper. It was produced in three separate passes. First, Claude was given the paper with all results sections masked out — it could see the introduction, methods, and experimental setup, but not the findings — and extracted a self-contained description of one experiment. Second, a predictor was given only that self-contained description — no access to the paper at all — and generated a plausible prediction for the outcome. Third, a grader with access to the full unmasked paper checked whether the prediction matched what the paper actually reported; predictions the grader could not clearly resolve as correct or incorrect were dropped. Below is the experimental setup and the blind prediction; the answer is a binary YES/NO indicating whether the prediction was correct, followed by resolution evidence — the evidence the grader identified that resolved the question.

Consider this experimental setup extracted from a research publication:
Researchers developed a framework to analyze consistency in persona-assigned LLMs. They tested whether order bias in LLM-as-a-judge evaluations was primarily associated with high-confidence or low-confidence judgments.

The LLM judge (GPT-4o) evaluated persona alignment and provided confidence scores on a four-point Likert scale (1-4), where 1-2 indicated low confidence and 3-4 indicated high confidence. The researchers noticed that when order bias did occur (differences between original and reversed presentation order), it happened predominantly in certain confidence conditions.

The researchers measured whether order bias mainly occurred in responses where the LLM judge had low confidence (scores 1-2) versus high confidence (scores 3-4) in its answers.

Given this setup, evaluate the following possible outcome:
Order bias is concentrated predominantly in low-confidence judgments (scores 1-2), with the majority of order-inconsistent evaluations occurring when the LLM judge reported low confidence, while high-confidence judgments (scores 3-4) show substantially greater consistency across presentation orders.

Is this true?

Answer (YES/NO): YES